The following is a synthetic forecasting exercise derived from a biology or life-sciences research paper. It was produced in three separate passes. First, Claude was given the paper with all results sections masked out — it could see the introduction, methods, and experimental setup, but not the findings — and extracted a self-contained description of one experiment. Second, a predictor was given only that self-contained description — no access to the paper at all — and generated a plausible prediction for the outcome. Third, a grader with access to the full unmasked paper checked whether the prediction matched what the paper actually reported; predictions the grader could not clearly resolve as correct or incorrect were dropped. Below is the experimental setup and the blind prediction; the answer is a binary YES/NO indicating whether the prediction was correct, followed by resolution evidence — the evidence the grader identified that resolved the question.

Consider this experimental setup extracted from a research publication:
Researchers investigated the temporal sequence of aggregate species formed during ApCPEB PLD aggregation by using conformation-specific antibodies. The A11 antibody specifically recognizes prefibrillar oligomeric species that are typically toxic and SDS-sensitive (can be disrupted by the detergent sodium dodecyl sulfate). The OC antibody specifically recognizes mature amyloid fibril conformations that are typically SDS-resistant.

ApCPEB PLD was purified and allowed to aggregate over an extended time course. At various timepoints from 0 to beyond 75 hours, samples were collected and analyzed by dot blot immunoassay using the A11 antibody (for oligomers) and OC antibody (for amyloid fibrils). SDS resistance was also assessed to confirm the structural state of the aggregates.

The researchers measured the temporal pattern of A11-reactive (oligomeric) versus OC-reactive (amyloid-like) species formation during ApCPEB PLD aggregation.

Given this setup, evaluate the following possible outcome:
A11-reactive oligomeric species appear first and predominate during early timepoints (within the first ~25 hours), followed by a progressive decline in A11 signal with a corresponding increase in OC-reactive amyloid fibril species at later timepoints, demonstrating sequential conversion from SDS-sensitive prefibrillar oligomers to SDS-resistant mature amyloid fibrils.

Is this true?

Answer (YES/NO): NO